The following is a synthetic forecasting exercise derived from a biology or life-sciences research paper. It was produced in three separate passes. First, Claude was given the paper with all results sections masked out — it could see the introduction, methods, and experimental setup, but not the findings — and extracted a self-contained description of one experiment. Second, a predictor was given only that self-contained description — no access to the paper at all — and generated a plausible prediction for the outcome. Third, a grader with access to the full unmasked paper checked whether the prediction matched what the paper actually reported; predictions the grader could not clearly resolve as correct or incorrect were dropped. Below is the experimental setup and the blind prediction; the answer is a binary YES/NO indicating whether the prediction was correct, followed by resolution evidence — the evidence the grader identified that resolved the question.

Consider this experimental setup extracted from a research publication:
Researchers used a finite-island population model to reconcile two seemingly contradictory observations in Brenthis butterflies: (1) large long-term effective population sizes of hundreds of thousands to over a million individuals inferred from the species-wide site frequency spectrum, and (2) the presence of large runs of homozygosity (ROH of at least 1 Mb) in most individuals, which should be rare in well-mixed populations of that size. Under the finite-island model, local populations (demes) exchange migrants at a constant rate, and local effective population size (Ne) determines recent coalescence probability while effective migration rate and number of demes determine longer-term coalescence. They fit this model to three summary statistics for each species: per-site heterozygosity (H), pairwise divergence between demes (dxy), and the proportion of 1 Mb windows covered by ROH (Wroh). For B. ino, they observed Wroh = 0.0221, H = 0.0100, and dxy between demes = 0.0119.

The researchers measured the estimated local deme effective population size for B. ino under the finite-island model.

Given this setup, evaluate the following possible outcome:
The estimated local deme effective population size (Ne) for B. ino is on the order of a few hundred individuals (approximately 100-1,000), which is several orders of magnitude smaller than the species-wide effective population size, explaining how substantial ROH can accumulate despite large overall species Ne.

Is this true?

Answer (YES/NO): NO